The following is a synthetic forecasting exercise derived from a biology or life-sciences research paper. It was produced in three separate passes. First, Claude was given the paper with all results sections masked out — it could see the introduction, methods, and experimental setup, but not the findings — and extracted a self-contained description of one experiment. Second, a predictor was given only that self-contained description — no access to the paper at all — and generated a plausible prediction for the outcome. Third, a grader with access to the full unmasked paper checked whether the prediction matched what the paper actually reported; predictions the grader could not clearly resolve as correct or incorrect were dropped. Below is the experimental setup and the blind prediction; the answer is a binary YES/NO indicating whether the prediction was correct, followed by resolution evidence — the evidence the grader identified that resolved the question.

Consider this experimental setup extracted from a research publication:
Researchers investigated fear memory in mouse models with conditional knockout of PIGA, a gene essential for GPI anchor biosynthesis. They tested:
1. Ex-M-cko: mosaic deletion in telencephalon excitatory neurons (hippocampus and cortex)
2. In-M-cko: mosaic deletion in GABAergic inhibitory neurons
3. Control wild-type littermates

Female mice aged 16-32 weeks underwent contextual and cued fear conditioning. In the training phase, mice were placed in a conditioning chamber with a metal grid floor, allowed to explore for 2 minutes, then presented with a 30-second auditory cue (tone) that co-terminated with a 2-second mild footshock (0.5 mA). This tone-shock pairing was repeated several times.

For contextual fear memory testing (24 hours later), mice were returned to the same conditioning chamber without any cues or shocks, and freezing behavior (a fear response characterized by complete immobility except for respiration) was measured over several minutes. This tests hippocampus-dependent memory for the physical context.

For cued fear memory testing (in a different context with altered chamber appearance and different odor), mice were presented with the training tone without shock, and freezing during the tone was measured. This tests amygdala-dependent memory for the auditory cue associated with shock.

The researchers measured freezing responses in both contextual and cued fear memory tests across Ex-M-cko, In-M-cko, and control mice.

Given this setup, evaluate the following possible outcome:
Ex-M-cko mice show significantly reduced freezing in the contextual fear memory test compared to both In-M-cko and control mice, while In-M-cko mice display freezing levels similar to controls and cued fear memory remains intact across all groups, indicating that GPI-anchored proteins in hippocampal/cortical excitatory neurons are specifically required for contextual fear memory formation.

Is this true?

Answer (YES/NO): NO